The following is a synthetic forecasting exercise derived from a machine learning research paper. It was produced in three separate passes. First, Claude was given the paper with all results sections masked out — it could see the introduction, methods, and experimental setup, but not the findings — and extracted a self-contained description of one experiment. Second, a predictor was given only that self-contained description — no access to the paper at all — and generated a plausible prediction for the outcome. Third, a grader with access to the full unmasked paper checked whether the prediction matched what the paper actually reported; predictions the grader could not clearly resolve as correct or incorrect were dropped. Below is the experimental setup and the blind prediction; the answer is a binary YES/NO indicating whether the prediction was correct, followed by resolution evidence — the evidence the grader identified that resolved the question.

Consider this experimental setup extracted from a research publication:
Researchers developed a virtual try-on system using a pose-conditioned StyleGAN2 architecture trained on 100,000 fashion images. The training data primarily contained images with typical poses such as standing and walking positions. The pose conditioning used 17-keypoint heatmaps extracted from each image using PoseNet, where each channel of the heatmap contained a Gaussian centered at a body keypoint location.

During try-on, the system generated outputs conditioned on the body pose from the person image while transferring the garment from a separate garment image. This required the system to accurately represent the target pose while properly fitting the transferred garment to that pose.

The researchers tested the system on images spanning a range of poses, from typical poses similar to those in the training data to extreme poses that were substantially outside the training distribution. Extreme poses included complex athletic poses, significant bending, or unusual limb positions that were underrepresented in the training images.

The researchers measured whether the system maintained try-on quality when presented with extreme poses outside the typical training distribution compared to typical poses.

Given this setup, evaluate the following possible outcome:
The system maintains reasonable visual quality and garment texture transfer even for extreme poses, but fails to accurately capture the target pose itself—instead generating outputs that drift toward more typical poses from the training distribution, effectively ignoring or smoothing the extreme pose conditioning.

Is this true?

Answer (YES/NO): NO